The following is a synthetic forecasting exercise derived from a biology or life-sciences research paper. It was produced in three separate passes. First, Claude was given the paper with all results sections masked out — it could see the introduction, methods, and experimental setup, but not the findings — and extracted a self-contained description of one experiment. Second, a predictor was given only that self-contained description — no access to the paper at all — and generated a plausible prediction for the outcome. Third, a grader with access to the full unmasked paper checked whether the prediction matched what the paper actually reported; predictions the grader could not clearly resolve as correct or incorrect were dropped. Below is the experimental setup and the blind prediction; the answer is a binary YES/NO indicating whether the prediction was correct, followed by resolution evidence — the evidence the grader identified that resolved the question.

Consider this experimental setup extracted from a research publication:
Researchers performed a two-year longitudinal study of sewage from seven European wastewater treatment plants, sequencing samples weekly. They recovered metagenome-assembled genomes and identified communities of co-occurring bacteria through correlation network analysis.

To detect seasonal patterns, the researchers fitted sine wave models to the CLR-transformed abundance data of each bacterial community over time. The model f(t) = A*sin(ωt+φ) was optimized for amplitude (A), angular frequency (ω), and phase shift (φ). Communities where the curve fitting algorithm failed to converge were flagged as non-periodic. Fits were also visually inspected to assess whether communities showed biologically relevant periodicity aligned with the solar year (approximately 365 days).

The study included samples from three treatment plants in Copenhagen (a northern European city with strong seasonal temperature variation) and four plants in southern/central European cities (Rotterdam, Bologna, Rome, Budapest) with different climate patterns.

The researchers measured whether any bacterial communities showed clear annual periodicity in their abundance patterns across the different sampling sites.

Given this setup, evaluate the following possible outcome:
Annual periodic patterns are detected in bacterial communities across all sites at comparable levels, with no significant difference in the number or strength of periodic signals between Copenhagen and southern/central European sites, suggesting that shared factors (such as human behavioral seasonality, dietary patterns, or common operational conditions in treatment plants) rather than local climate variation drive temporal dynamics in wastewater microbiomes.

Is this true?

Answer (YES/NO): NO